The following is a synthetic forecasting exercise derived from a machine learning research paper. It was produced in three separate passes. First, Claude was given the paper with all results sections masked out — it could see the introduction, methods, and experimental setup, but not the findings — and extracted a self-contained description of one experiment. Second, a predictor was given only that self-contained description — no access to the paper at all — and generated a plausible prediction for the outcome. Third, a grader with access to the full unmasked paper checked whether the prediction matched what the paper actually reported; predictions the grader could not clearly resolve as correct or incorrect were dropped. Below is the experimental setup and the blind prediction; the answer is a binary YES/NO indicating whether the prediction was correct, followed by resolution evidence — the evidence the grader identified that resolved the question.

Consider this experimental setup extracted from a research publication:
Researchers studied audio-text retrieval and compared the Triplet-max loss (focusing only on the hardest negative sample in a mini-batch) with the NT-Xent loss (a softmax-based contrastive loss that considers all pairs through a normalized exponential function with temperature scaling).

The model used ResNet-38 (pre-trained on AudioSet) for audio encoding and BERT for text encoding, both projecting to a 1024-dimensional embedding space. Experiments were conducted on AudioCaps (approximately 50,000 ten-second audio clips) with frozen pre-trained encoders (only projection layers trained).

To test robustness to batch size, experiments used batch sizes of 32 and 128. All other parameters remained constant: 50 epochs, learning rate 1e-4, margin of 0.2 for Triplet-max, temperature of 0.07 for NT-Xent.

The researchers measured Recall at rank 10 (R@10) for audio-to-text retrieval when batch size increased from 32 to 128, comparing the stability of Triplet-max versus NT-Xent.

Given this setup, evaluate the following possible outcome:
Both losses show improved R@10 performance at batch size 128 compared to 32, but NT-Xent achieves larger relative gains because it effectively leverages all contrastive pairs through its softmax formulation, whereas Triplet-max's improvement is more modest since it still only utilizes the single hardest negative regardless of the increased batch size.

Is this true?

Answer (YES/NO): NO